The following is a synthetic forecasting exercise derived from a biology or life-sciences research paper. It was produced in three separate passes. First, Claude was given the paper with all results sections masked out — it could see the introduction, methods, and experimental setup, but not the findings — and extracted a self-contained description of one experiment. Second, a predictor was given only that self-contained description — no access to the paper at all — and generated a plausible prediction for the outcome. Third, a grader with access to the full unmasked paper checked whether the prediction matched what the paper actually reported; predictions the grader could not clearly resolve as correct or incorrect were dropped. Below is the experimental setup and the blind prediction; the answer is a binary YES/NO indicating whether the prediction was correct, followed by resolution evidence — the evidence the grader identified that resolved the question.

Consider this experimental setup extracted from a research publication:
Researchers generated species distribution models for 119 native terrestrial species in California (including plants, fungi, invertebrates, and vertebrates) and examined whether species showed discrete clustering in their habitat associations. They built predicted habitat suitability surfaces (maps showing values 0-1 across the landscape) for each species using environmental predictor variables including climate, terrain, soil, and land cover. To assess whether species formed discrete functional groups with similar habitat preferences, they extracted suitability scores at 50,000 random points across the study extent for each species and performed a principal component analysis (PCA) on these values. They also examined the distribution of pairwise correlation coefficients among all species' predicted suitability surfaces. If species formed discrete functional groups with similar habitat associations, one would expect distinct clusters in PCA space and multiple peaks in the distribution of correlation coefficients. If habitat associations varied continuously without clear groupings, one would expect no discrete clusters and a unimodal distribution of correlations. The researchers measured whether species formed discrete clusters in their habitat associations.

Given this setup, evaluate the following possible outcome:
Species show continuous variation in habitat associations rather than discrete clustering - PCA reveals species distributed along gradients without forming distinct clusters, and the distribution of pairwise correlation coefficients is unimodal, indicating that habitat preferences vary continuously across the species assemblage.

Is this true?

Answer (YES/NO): YES